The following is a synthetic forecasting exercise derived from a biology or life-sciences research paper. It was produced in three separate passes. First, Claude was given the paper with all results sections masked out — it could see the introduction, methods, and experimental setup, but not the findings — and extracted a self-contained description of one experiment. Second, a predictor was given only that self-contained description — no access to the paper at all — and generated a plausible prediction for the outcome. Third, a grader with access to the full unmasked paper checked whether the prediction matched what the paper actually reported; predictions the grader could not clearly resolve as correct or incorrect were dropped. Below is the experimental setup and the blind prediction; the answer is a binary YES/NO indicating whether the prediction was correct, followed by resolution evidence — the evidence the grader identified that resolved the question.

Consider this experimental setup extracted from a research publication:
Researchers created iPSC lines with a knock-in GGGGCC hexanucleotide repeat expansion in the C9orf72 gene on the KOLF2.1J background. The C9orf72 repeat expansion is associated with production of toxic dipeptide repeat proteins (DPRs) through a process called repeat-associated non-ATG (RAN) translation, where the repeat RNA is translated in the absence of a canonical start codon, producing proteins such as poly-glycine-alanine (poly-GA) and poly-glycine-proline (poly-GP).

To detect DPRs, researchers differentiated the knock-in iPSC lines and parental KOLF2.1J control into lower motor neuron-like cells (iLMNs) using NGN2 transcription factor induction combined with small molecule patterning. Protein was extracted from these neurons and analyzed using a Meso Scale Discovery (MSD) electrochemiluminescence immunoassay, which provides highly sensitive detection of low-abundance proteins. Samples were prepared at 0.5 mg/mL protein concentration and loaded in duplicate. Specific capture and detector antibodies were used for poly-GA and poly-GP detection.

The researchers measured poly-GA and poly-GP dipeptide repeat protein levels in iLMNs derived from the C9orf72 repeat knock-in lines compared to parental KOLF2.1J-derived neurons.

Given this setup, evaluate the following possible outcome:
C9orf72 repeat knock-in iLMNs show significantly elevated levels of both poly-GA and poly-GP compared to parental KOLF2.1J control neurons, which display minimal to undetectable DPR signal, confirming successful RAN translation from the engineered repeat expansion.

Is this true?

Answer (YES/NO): YES